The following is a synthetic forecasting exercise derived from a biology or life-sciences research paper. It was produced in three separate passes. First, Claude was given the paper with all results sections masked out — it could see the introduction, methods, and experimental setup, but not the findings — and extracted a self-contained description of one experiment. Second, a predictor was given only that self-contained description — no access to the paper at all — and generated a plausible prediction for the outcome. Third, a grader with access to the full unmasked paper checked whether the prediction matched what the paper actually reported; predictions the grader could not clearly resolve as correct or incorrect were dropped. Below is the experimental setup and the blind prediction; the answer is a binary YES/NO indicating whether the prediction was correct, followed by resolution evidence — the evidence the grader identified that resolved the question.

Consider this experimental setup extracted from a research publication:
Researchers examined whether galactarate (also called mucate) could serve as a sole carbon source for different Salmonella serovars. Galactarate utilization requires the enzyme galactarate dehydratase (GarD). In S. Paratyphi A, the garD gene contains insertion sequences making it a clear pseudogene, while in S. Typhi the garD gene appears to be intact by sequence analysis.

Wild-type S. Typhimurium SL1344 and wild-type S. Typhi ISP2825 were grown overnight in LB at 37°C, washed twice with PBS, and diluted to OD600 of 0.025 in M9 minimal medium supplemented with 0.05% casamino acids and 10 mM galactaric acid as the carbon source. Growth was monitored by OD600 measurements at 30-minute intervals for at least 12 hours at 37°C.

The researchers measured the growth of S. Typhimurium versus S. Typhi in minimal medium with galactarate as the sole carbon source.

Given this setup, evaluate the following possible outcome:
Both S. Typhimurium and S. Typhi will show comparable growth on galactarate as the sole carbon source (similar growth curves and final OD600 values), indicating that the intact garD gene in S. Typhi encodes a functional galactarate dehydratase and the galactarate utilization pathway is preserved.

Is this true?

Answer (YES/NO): NO